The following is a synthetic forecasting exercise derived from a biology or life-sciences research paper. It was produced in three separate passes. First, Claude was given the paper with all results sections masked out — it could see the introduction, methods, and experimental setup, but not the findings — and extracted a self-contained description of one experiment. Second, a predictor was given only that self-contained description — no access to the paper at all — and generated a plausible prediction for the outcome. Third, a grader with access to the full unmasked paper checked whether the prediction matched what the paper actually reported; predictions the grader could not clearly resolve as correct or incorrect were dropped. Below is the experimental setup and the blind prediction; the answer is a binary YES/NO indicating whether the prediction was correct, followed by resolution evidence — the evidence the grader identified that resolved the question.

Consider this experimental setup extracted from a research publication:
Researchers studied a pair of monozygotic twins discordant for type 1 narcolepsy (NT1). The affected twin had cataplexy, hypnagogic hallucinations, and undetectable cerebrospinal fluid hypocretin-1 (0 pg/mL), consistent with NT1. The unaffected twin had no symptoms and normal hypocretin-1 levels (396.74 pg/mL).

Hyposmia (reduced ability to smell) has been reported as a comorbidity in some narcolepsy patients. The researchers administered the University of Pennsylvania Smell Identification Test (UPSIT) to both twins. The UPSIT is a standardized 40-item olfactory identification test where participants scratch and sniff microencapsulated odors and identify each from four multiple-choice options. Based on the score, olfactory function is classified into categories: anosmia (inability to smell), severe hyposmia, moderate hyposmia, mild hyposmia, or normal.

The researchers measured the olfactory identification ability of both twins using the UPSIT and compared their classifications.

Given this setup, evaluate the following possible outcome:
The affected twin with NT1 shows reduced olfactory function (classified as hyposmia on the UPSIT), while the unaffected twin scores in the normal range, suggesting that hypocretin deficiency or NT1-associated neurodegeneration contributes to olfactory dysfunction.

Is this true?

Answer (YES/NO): NO